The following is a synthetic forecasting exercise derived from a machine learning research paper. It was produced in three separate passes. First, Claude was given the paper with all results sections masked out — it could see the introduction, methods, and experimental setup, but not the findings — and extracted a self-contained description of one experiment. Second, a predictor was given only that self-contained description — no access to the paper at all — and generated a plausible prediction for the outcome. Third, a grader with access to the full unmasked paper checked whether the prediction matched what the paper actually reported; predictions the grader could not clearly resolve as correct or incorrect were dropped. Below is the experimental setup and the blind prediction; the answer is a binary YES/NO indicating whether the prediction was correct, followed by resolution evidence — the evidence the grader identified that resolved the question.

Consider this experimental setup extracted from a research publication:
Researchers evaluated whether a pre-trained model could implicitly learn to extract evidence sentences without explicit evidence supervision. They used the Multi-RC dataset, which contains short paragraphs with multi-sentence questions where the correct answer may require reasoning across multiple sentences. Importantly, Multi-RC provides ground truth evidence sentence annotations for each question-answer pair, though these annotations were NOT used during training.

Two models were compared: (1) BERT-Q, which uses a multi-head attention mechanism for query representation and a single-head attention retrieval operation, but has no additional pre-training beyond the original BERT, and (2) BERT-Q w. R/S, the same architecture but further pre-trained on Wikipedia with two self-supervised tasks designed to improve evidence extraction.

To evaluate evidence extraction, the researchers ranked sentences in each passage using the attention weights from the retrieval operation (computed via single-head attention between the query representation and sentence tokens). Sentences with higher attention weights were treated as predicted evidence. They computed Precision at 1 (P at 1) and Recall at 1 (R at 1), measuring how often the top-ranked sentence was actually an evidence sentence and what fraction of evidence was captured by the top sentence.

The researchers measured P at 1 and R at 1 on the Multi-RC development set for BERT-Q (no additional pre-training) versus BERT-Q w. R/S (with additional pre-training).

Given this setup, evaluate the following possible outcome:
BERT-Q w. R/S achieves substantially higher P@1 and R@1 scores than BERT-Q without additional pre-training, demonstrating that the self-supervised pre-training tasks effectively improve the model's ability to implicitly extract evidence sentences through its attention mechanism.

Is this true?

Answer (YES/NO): YES